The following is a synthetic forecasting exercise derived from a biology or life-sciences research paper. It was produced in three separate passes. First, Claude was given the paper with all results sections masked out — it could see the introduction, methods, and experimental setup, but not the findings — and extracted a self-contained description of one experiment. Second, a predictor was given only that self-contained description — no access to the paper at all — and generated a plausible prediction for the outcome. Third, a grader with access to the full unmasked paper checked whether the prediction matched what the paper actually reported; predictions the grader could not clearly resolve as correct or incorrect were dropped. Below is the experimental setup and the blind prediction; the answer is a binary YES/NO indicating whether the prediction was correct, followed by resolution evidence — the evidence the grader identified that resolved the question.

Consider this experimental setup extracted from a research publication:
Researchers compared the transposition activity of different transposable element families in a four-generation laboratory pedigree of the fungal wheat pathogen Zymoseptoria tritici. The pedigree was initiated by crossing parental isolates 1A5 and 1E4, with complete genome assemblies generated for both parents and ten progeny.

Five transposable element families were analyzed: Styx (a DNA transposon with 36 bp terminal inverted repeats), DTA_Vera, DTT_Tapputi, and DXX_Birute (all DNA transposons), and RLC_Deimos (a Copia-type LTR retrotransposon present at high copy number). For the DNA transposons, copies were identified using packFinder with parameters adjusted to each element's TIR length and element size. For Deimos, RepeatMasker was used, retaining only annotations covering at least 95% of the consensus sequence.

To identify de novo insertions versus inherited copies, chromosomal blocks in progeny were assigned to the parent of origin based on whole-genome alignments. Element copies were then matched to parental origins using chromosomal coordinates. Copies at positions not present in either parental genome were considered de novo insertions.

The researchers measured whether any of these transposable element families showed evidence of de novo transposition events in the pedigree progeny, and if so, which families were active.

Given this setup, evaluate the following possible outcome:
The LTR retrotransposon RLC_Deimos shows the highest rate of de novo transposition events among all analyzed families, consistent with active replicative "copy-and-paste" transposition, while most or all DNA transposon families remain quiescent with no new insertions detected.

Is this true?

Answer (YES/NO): NO